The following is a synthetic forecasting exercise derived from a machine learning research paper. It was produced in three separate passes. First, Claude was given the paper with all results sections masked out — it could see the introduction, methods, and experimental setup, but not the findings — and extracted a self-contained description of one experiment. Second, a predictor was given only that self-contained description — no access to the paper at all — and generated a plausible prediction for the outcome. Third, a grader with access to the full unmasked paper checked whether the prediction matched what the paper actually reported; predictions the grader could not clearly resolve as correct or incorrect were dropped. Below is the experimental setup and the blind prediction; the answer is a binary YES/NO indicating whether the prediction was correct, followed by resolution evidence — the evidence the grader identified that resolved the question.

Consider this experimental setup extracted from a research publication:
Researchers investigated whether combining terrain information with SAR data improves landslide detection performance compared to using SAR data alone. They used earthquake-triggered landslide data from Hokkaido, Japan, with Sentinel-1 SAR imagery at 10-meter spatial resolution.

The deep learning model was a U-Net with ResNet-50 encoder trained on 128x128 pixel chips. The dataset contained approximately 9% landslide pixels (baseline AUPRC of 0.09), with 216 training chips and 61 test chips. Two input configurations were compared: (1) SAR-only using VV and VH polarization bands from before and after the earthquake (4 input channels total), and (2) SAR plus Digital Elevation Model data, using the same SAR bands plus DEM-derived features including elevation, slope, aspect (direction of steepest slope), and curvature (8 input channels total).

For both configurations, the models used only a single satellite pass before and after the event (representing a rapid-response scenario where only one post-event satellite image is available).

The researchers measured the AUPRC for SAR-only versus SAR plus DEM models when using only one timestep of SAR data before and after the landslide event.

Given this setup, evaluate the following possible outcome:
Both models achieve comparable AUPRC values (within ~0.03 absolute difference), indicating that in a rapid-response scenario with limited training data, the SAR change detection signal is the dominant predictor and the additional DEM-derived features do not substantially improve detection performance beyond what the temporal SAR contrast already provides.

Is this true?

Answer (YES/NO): NO